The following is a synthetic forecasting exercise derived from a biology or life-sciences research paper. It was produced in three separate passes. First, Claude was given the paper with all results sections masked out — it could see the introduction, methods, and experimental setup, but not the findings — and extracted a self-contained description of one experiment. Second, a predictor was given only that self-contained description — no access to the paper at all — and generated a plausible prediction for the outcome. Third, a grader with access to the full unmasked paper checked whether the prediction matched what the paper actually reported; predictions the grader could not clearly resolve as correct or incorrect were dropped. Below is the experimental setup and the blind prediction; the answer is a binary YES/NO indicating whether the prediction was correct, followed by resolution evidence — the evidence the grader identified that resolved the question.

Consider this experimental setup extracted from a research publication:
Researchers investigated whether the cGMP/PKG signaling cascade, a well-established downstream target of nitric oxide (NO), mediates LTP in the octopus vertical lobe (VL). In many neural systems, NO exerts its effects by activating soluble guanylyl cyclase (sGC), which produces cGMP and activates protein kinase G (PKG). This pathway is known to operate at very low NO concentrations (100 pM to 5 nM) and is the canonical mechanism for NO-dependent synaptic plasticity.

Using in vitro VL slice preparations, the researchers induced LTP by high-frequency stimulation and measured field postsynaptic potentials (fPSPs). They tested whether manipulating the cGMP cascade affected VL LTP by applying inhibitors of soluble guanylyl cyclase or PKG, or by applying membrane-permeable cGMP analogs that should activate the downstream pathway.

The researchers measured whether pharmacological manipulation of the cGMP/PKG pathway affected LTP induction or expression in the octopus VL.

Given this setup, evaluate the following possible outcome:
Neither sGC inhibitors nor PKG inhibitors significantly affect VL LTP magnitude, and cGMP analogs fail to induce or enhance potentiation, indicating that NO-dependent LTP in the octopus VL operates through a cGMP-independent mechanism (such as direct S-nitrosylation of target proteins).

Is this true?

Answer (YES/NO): YES